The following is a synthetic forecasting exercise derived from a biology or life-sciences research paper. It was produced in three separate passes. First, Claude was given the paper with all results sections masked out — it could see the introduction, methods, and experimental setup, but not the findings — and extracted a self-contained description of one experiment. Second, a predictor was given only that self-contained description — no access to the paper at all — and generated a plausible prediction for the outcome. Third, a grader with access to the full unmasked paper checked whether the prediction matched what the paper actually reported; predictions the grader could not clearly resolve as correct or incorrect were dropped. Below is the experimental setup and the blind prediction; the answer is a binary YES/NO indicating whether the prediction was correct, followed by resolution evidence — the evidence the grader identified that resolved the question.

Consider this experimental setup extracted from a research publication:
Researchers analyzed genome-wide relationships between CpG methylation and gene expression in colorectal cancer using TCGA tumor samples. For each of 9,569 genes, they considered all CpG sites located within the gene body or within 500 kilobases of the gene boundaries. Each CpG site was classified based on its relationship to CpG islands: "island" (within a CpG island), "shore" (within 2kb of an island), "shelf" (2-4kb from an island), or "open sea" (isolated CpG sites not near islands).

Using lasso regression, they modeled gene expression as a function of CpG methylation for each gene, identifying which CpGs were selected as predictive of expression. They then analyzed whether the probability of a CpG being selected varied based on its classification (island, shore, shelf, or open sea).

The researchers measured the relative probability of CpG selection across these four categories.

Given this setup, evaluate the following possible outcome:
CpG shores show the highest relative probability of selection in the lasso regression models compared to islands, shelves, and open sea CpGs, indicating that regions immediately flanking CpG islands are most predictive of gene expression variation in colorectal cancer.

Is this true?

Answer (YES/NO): NO